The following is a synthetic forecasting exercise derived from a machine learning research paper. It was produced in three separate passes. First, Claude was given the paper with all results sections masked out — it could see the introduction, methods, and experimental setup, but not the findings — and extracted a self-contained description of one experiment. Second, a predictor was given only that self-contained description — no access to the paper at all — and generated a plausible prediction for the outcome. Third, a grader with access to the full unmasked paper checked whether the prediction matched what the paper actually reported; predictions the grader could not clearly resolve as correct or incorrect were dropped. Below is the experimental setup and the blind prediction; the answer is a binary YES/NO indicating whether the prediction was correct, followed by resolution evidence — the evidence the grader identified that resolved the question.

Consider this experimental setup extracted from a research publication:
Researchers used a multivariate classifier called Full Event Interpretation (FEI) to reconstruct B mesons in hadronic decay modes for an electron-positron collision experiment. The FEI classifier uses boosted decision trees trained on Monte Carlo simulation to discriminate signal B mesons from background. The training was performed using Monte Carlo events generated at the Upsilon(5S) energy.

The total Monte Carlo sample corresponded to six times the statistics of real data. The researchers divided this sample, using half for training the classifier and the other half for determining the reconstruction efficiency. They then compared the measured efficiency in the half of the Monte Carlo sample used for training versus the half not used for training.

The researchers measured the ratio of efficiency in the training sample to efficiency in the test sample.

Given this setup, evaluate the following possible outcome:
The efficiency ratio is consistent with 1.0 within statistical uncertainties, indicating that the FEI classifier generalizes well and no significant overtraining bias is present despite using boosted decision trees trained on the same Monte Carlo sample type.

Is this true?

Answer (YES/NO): NO